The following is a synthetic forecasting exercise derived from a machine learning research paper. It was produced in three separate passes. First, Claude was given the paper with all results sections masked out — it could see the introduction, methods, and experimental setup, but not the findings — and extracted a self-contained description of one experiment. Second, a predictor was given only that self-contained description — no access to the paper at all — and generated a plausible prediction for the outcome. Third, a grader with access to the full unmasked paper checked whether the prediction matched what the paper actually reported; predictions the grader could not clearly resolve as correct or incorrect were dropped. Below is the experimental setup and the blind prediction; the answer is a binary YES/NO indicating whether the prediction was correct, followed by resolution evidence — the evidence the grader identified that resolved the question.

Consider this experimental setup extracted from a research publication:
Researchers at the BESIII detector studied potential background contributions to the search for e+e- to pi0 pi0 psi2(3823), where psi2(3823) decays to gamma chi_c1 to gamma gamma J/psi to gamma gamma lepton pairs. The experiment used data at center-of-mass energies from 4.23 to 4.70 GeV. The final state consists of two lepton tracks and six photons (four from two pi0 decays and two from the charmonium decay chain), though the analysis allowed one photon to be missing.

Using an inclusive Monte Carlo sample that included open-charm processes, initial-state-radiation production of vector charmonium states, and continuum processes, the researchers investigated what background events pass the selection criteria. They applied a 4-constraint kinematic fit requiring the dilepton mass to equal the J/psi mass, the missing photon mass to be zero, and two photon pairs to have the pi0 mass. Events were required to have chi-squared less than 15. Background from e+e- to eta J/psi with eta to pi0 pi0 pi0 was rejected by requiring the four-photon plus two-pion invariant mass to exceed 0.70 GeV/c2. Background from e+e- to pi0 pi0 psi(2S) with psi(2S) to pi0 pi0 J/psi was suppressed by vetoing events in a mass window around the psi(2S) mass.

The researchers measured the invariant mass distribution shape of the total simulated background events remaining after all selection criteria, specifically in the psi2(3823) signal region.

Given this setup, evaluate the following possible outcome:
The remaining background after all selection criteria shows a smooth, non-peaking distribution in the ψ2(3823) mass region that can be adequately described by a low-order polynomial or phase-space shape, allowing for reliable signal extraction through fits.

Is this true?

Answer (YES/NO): YES